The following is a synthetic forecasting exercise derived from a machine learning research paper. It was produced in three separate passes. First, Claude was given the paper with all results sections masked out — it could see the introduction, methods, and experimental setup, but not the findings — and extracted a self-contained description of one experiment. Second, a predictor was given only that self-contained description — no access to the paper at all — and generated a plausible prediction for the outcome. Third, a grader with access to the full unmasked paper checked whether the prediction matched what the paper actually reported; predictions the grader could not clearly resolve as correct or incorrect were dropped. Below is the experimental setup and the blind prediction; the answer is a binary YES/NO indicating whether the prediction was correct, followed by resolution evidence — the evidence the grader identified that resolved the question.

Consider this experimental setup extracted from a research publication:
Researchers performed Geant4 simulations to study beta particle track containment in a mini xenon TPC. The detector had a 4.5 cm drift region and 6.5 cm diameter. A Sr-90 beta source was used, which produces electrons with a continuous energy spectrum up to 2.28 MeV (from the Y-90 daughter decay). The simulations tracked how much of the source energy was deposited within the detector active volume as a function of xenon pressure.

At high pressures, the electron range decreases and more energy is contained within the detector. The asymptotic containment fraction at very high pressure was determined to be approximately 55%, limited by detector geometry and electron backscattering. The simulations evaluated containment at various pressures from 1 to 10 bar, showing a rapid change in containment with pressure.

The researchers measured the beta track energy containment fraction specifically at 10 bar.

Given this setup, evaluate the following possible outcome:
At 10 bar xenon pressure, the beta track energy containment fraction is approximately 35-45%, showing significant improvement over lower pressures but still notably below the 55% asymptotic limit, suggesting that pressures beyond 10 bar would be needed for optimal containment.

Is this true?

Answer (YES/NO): YES